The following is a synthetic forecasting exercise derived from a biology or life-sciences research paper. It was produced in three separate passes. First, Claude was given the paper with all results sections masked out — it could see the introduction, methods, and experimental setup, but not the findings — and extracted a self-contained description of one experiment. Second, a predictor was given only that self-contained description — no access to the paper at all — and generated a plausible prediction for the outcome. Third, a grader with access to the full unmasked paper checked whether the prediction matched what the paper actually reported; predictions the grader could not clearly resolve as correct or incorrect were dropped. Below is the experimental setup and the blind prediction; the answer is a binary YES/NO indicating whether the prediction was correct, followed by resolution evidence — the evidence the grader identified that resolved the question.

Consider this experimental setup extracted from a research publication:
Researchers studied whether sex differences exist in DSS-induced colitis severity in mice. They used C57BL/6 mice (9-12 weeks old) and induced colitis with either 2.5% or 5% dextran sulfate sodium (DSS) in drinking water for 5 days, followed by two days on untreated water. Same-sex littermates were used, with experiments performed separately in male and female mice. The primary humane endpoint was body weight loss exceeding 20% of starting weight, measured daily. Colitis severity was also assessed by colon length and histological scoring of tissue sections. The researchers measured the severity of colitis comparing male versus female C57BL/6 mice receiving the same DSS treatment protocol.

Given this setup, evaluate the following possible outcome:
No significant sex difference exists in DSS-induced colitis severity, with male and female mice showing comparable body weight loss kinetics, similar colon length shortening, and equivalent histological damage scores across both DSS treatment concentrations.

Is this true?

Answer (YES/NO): NO